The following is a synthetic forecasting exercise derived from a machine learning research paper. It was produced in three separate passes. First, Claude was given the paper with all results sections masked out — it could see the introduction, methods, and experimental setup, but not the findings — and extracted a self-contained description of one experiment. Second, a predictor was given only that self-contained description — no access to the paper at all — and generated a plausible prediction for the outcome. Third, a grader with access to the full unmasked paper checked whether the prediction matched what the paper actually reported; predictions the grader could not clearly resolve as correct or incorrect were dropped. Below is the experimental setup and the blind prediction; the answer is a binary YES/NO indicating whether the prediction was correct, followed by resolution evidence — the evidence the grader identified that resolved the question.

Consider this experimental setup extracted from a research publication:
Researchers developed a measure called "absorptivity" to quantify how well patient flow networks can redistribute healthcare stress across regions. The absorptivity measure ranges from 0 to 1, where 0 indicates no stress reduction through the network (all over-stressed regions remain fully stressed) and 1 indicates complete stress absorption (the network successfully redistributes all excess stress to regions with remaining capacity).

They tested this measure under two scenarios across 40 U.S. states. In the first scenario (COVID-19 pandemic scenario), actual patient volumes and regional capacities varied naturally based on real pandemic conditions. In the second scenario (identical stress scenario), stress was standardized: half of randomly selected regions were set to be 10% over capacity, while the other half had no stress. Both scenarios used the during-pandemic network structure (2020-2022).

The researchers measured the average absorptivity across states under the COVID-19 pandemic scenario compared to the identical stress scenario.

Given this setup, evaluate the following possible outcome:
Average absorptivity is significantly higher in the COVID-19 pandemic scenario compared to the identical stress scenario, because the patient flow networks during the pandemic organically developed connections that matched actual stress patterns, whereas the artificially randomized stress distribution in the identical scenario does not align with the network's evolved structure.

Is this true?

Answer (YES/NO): YES